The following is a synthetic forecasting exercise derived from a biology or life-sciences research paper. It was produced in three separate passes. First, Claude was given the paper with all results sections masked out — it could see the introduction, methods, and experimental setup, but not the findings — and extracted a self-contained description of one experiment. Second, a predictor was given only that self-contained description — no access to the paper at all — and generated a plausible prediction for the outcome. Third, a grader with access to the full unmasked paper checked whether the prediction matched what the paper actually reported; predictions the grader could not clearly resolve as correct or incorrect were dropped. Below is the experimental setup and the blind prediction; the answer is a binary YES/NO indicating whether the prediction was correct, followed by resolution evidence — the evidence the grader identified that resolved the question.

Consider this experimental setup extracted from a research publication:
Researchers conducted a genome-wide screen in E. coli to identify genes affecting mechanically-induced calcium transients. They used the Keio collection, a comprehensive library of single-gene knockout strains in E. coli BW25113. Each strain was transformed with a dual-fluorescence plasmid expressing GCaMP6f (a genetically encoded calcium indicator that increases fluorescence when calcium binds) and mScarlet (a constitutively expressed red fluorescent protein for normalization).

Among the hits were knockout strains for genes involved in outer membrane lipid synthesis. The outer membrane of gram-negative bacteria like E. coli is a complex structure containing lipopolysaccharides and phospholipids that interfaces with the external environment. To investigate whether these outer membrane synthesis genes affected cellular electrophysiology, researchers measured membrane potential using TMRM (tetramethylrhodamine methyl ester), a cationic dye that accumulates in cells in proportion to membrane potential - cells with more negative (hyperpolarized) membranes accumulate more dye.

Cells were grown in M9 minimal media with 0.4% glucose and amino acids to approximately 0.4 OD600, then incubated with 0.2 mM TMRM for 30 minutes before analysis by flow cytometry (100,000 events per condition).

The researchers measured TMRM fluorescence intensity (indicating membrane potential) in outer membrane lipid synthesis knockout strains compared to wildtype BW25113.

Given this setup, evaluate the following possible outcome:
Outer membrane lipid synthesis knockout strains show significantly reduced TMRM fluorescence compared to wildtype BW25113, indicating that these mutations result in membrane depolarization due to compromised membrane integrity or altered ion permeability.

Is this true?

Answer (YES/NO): NO